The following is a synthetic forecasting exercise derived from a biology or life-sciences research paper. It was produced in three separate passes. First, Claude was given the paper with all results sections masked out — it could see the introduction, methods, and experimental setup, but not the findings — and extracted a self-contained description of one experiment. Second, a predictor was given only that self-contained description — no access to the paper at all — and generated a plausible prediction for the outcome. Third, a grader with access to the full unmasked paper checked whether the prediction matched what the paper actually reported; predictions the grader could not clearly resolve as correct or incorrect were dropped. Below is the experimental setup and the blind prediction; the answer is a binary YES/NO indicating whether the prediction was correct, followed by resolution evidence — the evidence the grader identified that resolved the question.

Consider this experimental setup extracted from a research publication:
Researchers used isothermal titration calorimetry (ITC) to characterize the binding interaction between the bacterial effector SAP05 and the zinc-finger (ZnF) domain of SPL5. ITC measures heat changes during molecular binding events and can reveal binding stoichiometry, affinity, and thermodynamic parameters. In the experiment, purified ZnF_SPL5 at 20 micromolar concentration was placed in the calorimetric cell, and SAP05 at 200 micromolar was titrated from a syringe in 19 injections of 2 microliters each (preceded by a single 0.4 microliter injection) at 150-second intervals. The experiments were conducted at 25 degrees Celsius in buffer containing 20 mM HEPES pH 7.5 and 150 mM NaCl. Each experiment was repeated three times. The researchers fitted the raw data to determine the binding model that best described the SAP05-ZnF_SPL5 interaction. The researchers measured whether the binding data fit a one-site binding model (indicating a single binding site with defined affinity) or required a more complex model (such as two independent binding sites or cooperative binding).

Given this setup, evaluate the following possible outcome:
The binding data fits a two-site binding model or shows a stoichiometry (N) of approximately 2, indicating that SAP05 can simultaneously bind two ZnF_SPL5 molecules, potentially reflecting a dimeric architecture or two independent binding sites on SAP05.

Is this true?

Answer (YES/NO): NO